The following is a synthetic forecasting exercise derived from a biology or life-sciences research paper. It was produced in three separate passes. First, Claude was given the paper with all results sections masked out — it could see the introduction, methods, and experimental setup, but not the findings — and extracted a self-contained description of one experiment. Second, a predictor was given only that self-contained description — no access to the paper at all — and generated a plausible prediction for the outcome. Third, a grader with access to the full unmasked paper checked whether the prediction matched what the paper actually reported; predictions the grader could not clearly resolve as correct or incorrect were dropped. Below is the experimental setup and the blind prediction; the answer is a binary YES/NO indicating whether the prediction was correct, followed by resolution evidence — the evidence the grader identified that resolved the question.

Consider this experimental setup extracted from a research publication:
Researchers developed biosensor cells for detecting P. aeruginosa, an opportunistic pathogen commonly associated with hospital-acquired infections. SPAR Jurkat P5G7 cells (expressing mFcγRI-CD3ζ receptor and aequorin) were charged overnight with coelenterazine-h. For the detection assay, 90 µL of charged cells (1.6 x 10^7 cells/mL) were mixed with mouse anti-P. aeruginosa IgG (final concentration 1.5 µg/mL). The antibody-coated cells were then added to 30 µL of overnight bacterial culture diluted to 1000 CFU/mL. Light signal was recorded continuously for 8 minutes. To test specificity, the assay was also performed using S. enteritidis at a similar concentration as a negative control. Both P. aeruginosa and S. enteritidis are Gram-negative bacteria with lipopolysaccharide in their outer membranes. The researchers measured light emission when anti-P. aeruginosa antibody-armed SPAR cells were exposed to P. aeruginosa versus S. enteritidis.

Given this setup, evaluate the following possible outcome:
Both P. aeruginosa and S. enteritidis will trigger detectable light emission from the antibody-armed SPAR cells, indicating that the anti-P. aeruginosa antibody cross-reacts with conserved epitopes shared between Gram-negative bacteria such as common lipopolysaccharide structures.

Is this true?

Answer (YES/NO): NO